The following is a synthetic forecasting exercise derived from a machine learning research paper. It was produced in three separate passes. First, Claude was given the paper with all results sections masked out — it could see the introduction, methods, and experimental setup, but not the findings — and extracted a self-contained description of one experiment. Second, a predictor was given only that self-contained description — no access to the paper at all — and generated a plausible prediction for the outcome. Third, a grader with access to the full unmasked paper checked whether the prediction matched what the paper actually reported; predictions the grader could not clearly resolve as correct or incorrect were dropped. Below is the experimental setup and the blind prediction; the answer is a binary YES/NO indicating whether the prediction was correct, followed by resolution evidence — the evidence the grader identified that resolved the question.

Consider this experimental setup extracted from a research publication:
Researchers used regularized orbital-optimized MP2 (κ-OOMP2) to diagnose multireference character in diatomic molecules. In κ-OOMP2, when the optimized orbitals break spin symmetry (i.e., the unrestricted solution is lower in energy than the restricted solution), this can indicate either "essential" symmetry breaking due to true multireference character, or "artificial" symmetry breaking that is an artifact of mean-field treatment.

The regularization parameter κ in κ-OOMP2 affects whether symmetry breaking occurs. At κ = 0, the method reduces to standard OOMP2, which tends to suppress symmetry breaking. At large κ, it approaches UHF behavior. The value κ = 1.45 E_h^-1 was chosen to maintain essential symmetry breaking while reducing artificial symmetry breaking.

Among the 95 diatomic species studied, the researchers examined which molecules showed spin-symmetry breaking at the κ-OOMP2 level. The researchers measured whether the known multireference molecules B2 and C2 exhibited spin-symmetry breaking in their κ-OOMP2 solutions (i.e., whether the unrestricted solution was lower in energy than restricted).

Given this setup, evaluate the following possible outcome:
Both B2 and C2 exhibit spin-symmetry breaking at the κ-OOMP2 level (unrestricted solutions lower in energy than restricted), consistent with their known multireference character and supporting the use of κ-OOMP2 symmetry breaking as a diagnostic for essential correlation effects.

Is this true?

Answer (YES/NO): YES